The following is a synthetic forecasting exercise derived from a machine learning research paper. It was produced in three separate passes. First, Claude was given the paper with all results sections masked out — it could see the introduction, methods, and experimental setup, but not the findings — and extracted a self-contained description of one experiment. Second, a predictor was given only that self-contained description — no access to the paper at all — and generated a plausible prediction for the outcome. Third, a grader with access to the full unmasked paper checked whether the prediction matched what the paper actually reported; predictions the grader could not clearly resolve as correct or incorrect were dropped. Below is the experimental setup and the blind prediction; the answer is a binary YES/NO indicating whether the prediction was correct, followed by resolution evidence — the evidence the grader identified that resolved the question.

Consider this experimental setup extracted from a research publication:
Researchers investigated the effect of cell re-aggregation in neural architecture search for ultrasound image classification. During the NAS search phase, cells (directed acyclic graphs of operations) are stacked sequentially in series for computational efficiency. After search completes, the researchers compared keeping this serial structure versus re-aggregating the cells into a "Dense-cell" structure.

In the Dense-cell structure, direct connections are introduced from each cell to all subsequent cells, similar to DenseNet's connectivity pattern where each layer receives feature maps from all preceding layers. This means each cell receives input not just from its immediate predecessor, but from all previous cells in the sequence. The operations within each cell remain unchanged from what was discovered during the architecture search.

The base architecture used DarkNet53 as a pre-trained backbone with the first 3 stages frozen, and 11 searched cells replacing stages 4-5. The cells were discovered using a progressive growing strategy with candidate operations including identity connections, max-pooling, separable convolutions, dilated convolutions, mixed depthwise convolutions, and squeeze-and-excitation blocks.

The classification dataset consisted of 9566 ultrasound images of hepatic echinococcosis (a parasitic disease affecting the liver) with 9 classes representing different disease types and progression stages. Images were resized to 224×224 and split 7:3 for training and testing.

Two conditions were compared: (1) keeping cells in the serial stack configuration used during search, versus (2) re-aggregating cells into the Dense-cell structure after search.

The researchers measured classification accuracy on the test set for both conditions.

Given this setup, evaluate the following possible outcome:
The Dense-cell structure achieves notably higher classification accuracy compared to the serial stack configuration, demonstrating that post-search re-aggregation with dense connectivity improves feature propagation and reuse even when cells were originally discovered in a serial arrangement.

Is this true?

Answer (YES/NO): YES